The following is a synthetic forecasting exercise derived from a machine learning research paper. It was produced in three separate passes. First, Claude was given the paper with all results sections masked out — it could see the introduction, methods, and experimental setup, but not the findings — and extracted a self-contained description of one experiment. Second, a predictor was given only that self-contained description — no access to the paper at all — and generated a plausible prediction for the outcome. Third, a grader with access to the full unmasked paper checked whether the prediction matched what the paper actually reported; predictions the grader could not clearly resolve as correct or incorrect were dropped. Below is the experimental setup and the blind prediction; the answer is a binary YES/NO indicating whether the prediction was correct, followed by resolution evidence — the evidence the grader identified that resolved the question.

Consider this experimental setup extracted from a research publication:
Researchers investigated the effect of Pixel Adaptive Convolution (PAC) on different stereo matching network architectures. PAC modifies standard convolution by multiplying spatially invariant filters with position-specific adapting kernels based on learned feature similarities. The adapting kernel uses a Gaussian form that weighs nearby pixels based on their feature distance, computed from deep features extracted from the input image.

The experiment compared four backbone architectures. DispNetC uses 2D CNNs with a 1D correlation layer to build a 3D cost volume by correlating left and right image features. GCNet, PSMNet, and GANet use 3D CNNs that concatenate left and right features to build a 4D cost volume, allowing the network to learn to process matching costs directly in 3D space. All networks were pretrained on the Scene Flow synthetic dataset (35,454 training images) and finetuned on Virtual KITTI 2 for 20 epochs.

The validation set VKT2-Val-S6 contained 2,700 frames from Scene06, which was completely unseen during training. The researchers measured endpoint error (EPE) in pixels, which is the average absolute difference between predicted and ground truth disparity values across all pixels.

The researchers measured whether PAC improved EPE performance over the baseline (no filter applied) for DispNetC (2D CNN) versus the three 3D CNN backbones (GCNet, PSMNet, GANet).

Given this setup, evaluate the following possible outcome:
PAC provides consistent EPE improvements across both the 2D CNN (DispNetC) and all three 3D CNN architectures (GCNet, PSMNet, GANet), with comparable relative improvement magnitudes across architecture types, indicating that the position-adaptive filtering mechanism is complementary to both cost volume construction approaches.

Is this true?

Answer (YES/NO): NO